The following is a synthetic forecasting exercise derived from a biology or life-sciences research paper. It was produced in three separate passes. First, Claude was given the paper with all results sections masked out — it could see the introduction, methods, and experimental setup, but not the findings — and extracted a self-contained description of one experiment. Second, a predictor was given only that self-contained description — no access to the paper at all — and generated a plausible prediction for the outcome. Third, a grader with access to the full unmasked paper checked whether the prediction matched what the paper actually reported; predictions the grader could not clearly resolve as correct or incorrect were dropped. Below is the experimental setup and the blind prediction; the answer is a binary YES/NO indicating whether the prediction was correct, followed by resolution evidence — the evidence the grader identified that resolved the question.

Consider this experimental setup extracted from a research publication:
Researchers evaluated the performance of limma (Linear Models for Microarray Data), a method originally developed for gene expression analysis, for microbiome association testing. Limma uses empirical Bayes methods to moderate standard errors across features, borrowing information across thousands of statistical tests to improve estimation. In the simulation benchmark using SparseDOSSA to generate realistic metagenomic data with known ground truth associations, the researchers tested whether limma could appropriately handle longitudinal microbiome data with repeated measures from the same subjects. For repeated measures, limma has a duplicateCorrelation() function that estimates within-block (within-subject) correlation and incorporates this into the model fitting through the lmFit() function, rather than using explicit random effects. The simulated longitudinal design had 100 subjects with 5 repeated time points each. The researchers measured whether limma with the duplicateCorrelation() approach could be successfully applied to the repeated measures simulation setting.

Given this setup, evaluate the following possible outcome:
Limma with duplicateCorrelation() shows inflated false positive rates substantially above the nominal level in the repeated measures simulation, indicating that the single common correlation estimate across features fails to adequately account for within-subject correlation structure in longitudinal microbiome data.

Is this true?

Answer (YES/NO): NO